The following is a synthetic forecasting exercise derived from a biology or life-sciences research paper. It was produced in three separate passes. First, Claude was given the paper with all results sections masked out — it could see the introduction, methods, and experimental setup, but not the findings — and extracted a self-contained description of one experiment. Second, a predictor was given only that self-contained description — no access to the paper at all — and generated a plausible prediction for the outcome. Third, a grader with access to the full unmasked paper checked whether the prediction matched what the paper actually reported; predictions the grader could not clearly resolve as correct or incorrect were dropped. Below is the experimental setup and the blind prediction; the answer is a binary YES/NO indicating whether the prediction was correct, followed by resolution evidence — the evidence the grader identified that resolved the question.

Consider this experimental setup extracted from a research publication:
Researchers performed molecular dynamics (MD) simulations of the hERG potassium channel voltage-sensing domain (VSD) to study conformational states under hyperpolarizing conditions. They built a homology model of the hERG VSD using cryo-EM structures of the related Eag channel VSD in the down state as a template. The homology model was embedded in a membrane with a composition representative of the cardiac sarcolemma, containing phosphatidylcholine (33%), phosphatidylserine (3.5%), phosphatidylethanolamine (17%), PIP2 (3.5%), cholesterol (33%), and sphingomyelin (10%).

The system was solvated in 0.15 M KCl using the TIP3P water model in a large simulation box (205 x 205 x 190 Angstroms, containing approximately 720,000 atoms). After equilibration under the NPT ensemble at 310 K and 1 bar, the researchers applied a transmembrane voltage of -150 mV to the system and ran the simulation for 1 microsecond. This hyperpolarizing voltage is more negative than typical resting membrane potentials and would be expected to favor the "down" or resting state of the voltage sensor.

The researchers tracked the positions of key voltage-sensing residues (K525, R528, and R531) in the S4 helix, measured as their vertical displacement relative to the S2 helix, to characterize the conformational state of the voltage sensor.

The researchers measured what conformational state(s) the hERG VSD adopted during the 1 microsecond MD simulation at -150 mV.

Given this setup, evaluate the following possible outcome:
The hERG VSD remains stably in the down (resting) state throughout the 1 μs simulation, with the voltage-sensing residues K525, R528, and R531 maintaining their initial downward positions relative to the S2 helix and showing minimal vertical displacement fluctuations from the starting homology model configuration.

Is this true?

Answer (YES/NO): NO